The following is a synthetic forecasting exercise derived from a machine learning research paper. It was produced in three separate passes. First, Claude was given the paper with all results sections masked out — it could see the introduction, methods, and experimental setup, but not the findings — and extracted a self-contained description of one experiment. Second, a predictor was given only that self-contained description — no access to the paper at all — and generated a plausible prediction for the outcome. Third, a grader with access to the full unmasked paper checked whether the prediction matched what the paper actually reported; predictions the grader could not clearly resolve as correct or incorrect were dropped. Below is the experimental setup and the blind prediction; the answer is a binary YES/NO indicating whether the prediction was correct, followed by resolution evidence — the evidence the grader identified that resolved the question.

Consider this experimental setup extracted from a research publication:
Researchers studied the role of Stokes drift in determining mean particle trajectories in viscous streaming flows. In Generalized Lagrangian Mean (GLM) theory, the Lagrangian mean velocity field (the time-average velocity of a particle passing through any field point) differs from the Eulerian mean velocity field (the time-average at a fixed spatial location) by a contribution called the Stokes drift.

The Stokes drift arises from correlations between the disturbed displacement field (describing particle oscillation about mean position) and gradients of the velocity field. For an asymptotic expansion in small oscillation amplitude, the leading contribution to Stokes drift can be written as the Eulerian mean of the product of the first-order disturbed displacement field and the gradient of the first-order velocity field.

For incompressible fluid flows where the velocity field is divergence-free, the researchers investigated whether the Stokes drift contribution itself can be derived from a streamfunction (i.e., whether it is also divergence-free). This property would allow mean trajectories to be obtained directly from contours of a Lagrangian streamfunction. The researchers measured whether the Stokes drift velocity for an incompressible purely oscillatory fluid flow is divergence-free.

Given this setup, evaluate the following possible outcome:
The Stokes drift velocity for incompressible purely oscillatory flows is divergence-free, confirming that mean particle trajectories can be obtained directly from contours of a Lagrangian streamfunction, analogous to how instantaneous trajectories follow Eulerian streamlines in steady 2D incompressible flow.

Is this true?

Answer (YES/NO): YES